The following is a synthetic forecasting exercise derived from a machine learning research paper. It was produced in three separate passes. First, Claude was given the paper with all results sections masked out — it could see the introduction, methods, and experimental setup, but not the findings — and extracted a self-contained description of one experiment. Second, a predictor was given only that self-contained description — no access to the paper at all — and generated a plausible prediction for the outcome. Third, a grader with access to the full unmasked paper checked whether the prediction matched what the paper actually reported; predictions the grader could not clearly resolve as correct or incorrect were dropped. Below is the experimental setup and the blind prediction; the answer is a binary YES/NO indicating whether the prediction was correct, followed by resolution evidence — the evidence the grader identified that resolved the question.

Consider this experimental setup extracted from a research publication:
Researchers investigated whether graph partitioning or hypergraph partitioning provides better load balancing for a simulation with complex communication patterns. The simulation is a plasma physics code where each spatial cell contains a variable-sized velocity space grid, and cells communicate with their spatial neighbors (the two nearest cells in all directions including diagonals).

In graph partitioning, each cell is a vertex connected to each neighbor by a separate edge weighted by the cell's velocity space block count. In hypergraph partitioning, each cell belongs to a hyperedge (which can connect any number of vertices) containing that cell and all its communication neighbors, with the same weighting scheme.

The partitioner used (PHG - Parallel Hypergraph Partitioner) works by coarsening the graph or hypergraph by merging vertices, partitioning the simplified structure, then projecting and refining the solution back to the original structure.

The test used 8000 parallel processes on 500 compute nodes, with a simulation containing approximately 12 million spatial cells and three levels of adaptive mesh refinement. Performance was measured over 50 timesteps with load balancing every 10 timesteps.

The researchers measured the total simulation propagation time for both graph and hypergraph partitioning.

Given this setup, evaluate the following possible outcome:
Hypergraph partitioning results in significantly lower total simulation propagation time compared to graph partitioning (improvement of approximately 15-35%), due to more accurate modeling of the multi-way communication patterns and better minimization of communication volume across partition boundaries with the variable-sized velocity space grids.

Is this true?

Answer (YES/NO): NO